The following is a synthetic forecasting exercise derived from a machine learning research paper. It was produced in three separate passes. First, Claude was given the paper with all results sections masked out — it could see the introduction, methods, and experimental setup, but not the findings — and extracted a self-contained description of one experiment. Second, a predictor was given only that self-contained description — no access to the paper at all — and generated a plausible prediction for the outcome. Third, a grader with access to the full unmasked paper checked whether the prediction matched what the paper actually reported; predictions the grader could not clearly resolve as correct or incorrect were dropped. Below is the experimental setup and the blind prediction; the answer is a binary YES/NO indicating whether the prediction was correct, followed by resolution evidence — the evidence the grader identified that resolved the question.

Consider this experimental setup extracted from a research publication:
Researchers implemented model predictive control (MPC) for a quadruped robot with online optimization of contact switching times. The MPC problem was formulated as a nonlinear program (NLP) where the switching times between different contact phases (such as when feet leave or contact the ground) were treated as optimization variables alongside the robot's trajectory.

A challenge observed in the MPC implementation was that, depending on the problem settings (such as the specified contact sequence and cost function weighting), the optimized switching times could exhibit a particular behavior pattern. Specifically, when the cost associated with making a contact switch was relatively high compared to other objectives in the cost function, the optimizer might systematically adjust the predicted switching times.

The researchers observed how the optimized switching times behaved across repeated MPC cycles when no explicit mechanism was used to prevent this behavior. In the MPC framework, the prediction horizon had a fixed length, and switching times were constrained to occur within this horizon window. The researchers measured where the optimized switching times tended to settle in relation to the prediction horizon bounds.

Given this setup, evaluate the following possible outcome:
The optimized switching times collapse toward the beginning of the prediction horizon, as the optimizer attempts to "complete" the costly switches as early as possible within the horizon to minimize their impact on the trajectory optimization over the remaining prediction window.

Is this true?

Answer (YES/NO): NO